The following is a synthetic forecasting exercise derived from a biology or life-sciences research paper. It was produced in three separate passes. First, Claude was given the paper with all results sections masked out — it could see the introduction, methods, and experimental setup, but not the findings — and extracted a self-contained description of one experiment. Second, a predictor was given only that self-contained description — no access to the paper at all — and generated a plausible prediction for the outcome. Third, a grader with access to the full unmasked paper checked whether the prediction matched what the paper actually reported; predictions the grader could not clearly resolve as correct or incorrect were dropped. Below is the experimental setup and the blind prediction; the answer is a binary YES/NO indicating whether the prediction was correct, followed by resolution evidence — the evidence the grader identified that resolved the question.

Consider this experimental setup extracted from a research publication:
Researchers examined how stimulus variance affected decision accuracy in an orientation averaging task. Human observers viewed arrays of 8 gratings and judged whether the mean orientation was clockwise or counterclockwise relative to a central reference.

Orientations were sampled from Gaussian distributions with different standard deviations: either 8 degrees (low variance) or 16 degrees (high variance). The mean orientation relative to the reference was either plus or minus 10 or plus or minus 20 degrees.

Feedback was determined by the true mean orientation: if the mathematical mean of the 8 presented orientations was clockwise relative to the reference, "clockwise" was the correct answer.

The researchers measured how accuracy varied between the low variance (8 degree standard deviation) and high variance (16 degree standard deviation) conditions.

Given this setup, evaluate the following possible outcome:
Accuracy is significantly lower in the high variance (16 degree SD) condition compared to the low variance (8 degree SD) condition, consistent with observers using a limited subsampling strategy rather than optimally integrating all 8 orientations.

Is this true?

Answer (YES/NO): NO